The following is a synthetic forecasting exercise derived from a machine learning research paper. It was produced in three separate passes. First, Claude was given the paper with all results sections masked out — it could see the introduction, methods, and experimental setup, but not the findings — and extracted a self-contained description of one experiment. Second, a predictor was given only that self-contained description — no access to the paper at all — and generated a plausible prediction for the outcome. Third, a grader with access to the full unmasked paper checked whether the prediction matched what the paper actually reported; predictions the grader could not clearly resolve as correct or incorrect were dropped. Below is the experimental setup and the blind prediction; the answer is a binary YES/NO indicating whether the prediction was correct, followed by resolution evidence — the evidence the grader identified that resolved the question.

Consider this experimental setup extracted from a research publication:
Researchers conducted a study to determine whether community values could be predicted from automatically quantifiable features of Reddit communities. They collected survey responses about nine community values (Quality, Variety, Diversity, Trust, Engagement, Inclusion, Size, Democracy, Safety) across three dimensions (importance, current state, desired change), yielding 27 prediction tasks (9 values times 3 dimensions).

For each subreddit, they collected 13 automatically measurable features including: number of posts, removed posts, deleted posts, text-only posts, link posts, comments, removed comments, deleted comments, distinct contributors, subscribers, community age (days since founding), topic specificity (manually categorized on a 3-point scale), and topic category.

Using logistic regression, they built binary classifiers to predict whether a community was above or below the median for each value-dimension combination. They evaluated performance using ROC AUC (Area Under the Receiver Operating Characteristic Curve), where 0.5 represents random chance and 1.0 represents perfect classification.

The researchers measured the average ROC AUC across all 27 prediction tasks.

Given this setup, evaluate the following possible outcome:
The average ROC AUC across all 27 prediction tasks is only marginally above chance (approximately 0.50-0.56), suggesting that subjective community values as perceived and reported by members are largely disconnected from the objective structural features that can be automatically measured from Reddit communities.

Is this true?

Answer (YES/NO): NO